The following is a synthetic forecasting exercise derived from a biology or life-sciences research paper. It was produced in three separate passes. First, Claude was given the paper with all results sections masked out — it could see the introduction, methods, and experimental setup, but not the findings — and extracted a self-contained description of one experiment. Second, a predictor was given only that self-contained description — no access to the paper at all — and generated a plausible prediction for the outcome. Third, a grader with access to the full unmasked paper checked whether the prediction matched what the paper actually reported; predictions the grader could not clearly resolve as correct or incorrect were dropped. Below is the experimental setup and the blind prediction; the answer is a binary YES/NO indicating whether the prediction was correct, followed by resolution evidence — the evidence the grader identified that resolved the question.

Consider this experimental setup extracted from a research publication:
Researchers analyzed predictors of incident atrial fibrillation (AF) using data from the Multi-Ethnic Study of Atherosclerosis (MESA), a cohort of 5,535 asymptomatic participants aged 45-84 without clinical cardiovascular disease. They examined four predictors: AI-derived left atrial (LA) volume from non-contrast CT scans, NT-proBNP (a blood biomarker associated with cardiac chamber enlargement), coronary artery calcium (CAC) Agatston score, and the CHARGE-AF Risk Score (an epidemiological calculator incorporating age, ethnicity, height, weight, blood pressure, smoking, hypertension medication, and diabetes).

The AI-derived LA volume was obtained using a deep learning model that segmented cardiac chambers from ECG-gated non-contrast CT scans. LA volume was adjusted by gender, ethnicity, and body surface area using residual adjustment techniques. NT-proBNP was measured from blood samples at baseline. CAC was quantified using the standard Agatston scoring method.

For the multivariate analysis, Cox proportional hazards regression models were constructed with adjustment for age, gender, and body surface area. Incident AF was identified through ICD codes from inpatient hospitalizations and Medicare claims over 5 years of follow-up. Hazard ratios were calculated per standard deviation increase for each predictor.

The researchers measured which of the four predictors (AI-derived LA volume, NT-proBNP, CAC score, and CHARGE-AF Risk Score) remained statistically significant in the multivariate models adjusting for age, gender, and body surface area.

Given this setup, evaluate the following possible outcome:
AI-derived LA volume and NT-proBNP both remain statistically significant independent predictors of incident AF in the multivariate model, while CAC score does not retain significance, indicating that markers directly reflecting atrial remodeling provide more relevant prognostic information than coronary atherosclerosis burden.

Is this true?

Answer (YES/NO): YES